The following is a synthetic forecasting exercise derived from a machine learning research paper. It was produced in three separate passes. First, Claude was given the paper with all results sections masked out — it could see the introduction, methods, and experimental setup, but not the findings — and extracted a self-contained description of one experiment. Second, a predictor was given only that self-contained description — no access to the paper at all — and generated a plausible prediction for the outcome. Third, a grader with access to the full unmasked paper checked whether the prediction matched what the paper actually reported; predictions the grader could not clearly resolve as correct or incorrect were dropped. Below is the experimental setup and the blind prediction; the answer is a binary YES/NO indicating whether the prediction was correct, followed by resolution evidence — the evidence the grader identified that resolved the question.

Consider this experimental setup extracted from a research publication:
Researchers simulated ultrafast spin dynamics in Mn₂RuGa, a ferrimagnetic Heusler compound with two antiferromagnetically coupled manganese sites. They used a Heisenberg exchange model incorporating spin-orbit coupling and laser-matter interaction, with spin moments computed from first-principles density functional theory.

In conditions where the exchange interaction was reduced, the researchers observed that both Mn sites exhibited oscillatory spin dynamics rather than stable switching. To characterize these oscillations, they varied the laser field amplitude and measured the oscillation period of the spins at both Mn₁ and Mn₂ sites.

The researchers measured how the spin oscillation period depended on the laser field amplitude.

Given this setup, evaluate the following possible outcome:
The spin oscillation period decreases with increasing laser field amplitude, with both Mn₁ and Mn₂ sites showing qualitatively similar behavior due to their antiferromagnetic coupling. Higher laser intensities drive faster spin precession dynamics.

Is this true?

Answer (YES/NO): YES